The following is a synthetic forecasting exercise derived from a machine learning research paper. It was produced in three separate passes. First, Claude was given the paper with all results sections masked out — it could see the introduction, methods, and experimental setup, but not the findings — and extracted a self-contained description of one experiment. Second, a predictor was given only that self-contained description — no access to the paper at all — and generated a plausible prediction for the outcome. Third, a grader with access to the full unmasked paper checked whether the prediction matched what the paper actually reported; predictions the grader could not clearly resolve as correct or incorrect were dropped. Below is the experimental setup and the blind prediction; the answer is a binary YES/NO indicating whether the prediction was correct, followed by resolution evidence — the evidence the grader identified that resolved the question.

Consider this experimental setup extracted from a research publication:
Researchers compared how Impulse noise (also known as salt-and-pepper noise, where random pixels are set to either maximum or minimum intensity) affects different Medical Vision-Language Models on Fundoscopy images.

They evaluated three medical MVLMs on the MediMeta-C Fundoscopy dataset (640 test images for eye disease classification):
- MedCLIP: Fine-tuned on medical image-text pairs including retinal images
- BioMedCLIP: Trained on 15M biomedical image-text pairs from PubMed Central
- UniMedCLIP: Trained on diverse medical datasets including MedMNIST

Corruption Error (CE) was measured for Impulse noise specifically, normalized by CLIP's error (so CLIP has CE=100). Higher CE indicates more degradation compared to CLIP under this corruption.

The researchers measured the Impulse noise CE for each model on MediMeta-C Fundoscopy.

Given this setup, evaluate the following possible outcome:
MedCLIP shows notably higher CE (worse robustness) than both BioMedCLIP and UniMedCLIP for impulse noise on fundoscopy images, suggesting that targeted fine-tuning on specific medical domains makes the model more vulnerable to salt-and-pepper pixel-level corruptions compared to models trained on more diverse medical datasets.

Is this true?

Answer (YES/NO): NO